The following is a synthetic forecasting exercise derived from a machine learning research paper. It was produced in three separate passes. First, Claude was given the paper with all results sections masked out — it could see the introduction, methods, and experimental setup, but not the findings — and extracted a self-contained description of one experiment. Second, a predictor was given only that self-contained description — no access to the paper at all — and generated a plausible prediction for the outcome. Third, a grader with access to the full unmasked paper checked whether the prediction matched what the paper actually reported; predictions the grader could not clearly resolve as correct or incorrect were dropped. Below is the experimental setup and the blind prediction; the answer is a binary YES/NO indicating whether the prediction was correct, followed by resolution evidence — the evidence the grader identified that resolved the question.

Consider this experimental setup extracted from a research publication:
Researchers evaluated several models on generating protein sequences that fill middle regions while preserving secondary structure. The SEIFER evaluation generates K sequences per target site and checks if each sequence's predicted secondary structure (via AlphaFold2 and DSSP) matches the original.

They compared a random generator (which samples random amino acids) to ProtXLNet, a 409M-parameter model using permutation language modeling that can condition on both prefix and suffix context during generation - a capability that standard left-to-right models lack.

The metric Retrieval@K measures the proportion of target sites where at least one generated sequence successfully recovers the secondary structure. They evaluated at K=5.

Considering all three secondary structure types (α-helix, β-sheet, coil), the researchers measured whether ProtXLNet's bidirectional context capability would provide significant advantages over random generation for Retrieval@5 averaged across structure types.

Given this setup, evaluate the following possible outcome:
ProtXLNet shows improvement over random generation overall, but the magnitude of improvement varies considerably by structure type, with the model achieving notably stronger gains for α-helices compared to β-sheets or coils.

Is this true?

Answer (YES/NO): NO